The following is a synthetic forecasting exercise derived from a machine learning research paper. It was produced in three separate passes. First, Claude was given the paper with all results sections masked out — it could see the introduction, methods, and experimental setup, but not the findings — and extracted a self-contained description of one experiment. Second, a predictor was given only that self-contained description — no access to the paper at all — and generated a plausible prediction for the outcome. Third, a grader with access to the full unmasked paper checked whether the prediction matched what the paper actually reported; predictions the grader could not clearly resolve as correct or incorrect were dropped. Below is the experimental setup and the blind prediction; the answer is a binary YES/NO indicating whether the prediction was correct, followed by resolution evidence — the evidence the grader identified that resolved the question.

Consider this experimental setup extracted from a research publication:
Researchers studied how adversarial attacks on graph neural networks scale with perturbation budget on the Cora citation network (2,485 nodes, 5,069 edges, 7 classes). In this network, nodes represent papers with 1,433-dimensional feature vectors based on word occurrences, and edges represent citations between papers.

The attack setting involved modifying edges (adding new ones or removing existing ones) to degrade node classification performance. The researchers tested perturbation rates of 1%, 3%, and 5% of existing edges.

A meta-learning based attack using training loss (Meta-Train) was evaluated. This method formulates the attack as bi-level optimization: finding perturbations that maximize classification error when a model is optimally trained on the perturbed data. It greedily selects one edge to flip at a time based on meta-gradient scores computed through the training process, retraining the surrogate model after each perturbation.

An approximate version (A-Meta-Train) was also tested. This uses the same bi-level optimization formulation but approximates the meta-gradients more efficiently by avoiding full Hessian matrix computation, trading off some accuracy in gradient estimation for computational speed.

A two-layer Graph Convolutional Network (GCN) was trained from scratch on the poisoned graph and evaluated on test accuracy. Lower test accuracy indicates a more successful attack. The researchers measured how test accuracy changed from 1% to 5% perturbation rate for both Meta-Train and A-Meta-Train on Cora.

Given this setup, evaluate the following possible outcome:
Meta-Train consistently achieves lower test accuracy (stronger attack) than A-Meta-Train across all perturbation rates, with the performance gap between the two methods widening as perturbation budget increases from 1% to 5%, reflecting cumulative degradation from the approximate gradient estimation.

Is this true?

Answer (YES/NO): NO